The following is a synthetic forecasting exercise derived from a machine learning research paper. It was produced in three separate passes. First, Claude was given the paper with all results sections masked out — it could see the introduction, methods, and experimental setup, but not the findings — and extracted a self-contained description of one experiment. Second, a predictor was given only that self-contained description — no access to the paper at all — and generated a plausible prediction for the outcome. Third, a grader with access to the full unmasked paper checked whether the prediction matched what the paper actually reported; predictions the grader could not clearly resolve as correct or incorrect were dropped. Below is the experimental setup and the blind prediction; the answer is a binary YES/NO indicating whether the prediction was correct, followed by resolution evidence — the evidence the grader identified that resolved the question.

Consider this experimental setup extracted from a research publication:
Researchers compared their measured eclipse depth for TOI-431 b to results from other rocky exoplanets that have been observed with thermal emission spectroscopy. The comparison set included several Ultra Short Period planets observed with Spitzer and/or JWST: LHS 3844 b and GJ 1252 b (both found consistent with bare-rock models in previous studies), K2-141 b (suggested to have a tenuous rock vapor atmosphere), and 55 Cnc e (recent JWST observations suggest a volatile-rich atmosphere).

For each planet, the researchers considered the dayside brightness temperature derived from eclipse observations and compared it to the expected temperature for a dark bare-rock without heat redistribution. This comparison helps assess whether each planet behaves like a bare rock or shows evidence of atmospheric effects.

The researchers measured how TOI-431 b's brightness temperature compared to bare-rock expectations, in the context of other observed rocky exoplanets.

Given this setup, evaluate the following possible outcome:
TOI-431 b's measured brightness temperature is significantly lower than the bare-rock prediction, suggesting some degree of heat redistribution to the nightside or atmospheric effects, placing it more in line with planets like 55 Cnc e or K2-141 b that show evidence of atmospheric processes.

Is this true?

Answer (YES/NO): YES